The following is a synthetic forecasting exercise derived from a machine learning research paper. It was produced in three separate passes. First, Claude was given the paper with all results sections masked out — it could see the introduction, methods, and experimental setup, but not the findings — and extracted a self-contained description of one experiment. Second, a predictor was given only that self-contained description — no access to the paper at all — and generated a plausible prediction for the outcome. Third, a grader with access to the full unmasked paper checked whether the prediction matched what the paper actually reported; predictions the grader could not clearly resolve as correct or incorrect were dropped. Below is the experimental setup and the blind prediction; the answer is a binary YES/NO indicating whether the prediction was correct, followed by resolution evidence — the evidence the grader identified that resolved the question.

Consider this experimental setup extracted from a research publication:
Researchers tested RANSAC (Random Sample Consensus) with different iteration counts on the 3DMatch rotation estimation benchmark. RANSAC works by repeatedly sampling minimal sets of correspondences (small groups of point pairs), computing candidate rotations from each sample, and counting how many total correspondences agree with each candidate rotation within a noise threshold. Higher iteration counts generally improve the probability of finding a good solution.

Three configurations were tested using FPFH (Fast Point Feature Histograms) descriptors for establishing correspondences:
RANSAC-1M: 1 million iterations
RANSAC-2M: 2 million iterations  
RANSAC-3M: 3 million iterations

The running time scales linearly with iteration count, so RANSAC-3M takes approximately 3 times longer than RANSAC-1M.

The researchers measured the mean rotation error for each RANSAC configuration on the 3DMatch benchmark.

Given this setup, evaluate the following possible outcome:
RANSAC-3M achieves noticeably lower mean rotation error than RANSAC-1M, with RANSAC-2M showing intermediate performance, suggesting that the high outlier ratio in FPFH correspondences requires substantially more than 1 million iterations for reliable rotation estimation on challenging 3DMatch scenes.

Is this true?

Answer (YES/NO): NO